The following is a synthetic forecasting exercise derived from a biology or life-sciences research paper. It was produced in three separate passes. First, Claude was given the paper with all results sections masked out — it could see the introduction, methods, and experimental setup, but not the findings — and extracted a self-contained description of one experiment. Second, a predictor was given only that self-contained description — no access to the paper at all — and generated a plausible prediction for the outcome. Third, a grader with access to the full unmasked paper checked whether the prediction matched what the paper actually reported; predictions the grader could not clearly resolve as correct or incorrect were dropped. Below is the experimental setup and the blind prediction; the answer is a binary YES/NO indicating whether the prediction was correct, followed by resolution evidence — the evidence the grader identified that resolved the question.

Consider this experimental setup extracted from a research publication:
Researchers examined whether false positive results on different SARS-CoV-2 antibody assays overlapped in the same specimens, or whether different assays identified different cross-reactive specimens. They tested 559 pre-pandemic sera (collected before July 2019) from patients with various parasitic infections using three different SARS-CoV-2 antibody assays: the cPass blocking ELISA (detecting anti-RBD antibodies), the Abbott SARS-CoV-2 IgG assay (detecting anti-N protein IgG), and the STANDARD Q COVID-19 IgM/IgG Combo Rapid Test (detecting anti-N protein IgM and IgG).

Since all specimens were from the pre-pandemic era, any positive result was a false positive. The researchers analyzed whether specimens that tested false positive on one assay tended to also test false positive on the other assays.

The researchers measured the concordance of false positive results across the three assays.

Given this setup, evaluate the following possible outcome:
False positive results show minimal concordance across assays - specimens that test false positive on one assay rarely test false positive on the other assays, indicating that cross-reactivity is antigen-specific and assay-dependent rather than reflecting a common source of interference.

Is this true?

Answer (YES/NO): YES